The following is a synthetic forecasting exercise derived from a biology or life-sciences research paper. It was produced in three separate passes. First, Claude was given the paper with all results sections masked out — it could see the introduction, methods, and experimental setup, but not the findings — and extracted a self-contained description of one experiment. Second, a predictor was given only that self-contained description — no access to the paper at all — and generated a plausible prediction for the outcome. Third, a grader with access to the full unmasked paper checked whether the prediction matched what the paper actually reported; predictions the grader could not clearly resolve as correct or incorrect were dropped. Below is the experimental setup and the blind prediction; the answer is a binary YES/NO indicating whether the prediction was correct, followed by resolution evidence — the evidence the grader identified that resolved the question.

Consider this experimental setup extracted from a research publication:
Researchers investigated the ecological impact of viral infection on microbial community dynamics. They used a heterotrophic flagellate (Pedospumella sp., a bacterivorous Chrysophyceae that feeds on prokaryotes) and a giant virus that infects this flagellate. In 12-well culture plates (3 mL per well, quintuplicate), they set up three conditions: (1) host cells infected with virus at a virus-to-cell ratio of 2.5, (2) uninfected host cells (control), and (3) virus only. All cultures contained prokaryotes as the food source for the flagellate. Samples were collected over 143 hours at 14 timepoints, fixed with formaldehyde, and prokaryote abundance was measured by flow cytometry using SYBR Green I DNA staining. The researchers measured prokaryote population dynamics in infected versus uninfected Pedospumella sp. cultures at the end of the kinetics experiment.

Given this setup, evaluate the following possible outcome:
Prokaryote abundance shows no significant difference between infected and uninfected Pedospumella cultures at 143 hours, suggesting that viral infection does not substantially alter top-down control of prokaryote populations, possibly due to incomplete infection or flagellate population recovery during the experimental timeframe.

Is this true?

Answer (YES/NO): NO